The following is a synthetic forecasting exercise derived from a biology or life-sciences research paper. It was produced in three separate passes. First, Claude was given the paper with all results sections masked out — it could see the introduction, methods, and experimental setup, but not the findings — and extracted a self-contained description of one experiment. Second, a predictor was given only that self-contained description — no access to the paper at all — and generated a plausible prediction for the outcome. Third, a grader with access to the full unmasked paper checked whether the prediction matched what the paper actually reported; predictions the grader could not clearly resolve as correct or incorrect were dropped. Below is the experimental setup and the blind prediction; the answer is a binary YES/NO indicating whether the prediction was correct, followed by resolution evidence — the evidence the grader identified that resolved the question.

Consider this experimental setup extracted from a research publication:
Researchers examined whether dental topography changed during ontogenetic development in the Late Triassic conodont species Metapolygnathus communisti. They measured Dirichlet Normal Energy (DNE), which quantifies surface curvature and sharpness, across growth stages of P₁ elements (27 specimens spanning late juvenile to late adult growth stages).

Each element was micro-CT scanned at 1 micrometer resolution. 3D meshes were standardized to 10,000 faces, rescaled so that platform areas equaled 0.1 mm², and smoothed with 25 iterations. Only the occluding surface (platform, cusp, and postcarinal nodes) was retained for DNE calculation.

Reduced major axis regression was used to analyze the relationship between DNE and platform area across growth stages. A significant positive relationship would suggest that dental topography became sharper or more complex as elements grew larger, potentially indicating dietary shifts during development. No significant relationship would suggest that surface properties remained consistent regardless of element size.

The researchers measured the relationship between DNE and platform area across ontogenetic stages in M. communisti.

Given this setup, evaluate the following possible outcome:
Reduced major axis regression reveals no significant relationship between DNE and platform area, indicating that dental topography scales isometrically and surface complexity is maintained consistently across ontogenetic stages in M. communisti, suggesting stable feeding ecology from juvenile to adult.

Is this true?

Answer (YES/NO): NO